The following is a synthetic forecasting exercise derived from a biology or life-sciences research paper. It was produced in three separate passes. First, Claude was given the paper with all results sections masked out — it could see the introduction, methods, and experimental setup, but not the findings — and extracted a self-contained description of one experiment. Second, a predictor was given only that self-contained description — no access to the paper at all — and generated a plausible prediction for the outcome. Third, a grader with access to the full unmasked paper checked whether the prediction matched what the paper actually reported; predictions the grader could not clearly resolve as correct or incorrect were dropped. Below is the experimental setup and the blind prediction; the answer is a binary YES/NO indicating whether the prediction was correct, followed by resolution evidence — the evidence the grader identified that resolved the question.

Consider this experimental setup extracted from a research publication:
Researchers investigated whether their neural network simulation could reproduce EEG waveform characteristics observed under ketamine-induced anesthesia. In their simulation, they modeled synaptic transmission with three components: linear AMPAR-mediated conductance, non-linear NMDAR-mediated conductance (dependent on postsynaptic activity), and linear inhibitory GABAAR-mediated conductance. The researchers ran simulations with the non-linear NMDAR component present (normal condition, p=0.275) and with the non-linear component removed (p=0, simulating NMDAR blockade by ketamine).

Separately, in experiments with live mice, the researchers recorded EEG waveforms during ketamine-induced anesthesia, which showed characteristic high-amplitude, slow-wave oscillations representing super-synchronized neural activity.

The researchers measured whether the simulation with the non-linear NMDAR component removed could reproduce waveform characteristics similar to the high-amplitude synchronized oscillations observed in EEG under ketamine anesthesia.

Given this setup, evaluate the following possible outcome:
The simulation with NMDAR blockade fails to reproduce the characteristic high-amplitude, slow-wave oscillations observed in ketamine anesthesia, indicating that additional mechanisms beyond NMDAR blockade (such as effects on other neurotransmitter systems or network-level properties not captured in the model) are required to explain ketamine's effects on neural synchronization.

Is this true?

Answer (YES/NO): NO